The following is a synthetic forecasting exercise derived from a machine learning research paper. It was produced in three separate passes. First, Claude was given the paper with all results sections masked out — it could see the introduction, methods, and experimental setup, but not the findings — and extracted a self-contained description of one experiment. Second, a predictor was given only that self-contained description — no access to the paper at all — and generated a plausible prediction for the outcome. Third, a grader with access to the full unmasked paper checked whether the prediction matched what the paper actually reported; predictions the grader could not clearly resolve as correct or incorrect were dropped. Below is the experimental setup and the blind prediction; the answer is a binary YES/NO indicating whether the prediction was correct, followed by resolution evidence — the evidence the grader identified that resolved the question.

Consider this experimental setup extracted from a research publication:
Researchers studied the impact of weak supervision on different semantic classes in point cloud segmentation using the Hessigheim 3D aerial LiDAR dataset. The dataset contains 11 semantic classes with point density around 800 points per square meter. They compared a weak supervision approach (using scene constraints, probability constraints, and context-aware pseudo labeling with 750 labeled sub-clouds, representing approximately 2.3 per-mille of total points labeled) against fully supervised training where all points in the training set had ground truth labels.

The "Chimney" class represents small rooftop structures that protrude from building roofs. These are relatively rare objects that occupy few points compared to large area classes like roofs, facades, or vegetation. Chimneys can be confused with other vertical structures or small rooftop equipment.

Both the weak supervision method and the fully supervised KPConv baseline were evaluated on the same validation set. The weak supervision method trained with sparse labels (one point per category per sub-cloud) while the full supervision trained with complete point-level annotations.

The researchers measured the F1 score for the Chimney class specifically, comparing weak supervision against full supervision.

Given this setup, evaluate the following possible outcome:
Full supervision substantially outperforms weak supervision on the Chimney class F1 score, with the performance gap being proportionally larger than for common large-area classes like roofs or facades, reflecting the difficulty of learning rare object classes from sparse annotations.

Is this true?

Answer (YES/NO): NO